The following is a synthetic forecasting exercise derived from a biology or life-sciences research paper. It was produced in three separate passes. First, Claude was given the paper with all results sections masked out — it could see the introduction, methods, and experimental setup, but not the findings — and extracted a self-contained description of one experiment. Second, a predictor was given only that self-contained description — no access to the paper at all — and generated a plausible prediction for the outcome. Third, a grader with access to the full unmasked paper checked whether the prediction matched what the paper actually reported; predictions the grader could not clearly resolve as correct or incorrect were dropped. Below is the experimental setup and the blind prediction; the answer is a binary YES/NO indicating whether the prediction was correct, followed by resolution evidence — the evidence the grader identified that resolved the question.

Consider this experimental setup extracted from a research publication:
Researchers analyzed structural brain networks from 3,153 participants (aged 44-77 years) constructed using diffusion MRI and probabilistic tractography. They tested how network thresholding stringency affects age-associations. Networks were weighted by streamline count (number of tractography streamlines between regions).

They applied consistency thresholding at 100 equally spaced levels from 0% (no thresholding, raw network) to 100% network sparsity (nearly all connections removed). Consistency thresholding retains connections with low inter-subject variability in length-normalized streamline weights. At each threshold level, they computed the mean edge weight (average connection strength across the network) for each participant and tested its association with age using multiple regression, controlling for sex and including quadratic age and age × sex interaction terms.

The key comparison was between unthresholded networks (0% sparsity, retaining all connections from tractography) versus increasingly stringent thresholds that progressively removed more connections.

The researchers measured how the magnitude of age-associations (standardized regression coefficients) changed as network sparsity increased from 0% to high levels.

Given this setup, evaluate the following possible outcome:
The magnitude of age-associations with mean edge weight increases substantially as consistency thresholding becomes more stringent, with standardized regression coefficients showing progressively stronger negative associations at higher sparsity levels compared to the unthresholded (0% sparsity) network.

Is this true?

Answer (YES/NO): NO